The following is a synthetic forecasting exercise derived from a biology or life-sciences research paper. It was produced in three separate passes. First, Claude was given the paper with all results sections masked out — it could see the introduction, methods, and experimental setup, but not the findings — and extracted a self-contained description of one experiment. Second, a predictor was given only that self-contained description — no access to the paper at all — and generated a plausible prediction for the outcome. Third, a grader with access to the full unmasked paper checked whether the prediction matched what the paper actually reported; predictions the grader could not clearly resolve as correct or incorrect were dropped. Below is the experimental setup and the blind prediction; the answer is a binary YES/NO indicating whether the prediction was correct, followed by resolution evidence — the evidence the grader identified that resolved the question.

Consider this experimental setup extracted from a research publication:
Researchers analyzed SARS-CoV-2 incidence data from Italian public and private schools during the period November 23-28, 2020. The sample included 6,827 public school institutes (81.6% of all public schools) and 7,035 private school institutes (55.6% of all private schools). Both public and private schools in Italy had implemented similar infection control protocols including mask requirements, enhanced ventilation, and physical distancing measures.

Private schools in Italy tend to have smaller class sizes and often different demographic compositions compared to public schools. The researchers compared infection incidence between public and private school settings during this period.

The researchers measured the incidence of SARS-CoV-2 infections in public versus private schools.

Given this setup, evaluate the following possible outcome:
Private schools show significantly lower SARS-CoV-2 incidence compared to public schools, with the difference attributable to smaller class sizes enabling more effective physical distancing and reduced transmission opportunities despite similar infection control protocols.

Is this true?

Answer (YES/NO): NO